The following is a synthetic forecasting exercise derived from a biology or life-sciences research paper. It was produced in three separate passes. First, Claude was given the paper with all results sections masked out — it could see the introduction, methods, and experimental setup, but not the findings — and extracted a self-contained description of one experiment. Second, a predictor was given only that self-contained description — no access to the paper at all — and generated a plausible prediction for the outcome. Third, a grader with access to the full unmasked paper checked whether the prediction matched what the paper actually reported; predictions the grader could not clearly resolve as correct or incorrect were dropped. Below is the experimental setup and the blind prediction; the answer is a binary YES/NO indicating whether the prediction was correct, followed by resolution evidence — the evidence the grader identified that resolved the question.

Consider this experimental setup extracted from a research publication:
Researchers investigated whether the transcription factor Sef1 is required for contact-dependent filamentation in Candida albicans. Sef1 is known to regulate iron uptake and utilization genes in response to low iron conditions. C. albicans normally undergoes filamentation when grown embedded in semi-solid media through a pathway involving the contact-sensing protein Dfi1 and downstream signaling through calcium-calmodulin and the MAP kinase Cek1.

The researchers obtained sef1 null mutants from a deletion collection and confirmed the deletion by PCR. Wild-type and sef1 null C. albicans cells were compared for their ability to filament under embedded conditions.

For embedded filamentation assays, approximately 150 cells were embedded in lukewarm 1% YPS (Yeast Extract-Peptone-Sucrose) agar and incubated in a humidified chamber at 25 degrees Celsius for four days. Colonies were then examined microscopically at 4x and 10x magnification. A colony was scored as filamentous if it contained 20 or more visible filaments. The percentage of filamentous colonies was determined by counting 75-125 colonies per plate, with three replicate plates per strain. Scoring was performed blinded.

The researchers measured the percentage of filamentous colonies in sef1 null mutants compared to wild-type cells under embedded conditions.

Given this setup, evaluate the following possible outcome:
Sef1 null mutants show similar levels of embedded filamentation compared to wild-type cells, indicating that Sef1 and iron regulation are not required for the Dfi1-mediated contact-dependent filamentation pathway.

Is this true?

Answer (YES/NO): YES